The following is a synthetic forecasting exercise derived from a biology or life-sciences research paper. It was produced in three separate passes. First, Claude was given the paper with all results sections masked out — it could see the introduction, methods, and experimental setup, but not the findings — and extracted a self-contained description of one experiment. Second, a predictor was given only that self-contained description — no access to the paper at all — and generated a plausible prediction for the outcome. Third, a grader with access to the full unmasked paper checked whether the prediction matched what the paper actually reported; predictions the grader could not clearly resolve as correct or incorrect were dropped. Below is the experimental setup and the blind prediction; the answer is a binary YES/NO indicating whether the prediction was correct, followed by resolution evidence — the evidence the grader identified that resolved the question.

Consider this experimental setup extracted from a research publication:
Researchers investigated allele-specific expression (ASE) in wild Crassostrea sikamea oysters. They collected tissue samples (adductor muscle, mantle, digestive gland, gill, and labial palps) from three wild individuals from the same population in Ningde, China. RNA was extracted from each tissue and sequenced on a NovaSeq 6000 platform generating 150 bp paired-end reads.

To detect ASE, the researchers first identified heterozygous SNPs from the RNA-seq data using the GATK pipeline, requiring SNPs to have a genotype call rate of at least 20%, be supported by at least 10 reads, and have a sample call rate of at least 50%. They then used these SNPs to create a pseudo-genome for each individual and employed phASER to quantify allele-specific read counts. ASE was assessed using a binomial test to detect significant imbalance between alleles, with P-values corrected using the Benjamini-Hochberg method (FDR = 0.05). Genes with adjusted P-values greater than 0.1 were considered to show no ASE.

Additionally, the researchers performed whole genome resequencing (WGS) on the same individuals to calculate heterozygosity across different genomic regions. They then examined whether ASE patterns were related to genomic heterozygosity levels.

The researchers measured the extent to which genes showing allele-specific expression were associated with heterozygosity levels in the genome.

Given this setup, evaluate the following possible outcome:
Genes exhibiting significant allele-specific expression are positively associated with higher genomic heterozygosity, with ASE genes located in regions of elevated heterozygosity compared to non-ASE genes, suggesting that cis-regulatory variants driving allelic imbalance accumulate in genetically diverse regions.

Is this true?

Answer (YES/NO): NO